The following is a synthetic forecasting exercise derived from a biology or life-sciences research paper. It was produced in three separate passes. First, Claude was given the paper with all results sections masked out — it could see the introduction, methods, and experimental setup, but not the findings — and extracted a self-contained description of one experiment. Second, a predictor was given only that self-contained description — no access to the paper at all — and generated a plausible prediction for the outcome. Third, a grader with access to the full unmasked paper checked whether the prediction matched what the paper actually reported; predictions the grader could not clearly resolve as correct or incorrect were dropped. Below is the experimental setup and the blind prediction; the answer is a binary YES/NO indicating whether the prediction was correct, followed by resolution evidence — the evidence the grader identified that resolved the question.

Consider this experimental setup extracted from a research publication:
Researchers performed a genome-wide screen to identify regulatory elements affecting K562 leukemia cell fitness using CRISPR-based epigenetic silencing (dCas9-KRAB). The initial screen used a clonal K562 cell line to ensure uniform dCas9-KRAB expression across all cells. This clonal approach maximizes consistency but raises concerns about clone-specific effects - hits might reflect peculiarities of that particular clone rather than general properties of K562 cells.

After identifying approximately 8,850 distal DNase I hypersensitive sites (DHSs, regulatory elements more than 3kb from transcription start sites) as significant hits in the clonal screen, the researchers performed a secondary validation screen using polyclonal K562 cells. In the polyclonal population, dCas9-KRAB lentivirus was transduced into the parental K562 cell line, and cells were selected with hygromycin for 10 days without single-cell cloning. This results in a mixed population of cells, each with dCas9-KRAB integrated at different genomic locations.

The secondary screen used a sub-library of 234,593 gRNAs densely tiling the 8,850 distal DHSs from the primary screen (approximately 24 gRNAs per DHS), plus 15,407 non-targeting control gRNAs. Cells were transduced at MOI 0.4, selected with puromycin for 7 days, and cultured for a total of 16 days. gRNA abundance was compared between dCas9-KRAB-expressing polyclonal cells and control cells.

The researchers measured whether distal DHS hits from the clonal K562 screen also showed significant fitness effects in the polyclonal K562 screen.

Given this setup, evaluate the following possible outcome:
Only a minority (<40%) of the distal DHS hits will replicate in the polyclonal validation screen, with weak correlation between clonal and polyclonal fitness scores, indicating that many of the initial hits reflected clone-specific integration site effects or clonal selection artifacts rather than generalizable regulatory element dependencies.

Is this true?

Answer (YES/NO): NO